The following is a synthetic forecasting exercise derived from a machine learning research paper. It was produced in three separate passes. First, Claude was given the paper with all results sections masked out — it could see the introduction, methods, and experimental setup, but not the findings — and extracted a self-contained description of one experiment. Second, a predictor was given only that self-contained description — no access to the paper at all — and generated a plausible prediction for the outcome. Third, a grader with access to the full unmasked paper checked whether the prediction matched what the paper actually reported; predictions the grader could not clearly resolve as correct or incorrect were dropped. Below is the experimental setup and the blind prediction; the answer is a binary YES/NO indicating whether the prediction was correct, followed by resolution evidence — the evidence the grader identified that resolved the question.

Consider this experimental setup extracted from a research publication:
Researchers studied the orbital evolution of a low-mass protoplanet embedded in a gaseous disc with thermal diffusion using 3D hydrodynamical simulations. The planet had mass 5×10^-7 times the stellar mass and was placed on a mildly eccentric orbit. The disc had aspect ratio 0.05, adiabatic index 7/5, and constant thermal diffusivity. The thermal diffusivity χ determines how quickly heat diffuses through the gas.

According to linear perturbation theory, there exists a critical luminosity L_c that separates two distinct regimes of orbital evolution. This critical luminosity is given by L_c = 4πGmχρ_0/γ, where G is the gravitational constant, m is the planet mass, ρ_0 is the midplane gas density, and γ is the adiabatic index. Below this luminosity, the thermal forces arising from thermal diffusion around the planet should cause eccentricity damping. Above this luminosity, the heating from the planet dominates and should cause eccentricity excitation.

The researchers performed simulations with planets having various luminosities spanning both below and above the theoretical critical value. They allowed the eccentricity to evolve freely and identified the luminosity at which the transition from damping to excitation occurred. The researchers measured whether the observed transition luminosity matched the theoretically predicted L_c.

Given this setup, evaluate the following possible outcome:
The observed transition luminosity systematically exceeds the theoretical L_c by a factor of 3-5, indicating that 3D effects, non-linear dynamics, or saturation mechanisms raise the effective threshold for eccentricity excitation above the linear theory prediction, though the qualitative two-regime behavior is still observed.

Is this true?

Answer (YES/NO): NO